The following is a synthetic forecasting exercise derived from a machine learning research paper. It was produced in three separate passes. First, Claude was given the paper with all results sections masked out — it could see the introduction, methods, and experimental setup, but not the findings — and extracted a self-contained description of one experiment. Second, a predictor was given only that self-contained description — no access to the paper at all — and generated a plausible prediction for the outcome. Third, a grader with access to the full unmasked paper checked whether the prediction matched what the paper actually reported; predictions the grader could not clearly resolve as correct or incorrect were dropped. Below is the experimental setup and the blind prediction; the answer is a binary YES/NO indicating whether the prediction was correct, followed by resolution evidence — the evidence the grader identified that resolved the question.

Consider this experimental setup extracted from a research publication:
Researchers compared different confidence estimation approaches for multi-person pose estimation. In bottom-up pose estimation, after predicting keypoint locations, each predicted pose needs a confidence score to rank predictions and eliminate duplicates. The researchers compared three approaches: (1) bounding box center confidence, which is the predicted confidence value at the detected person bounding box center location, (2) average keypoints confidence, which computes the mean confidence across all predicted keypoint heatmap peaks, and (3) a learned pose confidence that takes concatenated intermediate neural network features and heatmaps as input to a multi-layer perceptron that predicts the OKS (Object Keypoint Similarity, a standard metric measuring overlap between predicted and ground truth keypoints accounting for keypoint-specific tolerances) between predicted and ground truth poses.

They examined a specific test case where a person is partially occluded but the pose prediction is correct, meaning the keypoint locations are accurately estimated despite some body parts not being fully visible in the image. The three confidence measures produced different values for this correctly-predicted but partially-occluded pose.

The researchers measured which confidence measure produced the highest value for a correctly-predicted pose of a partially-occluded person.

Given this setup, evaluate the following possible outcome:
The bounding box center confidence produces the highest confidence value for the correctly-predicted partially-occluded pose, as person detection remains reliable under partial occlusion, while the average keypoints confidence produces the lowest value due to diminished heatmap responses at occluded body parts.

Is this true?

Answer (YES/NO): NO